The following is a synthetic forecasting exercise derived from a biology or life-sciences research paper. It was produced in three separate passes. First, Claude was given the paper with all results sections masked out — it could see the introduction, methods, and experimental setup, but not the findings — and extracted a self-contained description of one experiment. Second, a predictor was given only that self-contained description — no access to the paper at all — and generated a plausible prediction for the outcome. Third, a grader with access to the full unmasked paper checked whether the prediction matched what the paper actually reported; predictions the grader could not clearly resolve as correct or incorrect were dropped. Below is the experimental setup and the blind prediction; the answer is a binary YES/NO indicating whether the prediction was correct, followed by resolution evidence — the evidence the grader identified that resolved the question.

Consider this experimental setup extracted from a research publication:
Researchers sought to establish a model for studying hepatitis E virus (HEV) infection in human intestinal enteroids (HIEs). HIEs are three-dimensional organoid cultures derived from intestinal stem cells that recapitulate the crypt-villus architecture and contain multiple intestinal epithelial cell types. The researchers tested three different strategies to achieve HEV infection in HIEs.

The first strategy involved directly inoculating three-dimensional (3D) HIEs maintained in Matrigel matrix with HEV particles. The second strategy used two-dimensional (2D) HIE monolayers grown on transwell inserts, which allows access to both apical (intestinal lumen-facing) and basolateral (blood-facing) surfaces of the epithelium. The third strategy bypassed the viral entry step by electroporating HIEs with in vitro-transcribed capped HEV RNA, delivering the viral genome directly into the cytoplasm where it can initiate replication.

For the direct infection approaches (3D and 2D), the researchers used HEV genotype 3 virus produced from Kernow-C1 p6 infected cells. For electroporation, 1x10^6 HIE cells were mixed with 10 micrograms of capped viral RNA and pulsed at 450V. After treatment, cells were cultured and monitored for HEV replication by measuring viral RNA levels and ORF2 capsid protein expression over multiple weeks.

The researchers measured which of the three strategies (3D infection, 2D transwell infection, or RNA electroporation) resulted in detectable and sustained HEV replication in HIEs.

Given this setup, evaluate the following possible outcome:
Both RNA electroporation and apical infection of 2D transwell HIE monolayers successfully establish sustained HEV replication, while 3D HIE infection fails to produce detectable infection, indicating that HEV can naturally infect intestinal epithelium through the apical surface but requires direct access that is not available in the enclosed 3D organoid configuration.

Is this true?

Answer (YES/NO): NO